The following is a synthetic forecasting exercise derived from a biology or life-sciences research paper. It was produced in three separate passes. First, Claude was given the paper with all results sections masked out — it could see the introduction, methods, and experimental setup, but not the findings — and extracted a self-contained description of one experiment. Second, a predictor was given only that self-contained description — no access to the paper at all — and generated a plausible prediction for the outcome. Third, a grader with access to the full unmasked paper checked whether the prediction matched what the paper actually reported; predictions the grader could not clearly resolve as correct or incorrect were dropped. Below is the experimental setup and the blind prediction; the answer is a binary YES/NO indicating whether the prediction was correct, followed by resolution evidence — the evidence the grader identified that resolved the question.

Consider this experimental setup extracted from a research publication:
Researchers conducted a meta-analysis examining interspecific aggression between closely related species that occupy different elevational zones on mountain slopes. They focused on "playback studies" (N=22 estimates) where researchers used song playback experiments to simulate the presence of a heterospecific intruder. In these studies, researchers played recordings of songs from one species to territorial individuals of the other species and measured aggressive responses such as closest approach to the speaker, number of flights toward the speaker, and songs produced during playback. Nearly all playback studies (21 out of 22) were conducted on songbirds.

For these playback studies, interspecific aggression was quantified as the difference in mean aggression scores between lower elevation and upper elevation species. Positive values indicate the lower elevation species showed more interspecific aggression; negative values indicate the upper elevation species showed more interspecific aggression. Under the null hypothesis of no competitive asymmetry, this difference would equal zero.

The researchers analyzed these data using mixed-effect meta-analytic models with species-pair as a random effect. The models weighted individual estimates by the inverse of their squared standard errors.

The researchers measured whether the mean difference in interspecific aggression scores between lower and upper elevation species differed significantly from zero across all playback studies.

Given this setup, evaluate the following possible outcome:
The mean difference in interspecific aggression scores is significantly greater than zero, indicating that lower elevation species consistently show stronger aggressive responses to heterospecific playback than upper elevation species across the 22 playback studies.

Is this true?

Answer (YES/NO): NO